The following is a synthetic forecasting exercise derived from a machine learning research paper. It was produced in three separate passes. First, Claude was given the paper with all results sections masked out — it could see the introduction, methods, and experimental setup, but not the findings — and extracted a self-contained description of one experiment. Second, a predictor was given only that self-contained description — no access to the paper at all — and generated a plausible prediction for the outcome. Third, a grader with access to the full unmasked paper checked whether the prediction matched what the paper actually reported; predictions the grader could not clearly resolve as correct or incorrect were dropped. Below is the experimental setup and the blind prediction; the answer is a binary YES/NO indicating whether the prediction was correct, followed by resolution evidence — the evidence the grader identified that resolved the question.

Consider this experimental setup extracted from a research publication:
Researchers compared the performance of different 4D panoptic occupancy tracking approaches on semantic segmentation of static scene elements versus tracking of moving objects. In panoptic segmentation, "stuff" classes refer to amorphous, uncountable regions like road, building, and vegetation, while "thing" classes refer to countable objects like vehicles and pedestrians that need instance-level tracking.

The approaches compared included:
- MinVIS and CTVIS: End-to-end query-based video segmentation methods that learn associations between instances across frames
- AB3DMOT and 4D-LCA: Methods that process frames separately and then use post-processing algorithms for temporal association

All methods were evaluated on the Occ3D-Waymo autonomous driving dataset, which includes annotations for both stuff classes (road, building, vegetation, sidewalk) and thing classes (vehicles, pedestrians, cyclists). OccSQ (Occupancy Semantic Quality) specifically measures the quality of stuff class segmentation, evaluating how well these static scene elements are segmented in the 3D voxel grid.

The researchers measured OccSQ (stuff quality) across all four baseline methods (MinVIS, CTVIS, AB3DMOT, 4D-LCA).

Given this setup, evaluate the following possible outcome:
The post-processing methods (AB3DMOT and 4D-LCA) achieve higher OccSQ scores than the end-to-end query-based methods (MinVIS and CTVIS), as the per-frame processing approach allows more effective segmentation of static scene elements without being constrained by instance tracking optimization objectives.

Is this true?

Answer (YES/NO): NO